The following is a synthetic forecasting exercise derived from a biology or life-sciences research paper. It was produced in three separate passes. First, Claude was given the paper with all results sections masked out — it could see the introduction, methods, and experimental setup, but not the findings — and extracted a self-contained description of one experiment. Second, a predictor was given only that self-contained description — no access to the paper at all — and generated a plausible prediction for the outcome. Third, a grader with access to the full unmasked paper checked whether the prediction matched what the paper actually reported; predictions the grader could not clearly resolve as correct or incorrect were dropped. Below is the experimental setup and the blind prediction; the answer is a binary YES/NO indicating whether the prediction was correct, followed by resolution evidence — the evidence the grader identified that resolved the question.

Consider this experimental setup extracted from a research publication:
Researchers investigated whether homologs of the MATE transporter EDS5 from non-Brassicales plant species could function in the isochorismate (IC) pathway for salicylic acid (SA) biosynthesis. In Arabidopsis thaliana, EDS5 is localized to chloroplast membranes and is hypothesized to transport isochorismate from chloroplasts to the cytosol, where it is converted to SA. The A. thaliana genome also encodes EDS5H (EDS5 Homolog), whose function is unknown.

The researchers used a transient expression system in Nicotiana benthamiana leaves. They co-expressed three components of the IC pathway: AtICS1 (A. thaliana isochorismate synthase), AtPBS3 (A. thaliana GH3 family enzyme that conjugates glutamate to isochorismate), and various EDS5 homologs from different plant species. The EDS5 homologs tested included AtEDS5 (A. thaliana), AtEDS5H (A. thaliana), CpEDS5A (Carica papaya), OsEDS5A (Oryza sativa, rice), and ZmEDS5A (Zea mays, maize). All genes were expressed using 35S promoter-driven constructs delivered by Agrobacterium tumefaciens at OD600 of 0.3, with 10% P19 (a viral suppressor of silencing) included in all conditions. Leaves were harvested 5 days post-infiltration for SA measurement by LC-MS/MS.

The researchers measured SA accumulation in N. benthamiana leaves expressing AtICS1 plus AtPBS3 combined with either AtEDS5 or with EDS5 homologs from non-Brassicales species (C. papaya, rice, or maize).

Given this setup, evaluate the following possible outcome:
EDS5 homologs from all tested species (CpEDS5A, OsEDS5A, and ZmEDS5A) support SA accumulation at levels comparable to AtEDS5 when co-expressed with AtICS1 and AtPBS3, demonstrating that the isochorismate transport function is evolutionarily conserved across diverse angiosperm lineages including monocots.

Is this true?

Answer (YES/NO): NO